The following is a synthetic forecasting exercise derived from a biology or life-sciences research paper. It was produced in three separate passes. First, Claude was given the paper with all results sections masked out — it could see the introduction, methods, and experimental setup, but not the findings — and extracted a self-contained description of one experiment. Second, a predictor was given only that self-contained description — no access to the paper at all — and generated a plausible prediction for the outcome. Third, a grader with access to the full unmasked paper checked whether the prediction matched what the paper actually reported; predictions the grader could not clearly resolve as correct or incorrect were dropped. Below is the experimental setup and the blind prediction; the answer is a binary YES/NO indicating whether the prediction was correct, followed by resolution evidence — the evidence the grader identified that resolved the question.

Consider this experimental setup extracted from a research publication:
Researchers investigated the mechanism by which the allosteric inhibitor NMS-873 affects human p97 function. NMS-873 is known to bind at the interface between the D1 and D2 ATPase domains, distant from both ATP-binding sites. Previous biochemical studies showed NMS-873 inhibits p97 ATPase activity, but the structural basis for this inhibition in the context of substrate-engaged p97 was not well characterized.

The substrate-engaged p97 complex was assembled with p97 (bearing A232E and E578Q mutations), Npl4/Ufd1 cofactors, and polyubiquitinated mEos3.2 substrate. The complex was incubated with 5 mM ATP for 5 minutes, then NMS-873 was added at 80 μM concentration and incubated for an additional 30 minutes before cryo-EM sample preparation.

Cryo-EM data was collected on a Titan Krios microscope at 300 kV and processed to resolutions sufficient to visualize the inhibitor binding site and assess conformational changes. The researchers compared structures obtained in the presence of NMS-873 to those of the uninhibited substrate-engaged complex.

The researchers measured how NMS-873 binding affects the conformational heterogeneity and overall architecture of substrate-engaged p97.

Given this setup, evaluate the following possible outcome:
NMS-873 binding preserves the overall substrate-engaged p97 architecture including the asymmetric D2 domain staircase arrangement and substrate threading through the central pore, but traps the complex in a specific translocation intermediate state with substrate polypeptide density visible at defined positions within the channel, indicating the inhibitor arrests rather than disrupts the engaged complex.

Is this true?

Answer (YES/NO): NO